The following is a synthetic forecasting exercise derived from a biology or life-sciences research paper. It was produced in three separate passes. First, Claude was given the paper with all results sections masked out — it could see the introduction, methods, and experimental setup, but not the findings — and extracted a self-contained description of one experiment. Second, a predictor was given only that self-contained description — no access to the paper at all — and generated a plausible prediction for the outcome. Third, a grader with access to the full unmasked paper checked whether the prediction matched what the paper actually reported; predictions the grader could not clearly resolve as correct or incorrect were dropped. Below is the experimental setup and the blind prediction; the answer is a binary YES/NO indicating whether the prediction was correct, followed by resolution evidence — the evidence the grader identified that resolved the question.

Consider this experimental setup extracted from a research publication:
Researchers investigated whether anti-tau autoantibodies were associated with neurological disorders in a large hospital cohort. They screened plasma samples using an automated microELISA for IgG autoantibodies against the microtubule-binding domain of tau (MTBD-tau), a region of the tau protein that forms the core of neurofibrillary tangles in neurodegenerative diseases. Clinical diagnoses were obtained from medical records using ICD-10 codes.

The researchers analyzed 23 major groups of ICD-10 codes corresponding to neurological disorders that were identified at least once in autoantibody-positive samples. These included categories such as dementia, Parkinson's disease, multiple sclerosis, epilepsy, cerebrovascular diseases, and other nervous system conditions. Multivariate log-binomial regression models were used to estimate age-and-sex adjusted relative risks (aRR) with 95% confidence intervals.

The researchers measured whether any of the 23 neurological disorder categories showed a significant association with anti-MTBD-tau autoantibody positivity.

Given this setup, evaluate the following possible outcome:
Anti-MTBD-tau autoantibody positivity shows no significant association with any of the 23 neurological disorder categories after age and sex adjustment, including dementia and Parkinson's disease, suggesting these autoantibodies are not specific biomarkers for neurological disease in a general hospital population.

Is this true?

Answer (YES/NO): YES